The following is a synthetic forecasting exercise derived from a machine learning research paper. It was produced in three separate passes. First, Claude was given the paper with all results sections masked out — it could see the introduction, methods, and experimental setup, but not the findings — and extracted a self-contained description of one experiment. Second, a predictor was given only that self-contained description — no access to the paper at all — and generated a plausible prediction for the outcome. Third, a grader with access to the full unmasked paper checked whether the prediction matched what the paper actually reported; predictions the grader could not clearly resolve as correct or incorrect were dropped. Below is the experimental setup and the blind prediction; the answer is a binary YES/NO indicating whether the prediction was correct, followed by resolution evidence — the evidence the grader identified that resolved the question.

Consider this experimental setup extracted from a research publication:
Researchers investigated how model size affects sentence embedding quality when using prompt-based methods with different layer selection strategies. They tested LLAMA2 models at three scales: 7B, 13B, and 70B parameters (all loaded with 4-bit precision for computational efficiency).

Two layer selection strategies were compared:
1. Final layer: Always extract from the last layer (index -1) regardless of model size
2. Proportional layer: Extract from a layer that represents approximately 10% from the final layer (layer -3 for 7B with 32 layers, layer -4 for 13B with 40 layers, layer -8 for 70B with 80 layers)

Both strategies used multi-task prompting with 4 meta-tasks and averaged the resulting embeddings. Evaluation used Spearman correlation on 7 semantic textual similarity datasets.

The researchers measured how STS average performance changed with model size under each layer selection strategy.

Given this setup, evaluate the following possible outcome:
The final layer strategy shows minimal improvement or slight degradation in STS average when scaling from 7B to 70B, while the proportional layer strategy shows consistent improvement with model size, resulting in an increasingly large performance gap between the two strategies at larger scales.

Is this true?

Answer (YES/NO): NO